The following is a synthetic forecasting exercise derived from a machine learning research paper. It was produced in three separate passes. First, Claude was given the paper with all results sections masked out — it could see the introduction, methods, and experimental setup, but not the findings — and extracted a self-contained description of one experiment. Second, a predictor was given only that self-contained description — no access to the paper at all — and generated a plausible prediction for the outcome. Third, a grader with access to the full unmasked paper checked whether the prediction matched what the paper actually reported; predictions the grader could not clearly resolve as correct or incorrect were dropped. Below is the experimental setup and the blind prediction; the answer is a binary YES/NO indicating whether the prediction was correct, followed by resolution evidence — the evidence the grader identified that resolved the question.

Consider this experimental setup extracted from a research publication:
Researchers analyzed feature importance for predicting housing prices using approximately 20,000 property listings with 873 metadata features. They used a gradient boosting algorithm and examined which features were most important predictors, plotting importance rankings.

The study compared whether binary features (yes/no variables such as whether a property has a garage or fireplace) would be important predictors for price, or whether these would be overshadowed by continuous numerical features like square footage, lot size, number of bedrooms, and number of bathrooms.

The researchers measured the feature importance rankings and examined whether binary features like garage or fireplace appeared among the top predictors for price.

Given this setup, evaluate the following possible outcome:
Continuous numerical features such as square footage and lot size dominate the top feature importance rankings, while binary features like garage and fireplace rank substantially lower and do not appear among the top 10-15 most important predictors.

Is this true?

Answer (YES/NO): NO